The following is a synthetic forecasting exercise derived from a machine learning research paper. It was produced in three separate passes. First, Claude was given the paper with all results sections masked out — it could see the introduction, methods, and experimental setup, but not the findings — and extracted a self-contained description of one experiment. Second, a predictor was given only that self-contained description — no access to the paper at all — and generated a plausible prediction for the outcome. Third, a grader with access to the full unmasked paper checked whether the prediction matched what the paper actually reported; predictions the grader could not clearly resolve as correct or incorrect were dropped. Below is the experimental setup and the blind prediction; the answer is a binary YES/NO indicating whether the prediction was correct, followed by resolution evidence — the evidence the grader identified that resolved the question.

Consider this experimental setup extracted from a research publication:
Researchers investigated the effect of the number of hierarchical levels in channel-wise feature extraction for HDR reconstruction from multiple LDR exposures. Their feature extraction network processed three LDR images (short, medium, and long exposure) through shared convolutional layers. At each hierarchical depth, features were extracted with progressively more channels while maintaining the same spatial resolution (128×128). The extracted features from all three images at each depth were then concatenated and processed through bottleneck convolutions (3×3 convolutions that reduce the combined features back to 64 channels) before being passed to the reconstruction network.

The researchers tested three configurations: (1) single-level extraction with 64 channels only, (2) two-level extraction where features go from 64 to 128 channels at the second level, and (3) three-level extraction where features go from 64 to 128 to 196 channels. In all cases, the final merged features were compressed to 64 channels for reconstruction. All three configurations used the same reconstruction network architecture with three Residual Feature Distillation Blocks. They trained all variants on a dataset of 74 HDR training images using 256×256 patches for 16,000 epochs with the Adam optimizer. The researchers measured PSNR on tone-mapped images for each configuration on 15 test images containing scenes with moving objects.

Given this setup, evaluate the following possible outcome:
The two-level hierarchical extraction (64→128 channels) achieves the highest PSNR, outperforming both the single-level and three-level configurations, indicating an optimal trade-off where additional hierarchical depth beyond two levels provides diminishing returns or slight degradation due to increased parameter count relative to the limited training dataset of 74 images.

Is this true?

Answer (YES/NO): NO